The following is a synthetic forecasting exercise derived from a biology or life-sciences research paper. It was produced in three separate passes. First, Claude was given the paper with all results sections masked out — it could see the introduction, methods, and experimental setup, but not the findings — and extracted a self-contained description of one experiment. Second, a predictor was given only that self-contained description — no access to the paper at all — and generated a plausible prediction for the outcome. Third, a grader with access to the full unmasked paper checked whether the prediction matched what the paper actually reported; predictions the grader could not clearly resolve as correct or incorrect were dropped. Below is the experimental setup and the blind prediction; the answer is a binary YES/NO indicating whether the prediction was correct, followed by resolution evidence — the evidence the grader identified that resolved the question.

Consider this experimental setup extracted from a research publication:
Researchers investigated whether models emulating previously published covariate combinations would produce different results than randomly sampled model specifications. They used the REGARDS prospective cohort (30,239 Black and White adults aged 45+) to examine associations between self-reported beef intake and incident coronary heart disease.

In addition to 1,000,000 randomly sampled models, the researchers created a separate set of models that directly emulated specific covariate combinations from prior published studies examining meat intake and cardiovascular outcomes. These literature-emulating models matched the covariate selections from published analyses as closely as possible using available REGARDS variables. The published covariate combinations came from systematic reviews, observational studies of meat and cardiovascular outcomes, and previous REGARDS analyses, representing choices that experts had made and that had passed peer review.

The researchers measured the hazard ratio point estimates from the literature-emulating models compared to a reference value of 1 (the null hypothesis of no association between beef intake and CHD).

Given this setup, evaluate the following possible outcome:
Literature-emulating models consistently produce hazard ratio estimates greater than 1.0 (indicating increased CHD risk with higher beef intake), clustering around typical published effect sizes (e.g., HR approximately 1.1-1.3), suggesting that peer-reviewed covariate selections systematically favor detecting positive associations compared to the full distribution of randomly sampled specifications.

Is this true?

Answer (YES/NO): YES